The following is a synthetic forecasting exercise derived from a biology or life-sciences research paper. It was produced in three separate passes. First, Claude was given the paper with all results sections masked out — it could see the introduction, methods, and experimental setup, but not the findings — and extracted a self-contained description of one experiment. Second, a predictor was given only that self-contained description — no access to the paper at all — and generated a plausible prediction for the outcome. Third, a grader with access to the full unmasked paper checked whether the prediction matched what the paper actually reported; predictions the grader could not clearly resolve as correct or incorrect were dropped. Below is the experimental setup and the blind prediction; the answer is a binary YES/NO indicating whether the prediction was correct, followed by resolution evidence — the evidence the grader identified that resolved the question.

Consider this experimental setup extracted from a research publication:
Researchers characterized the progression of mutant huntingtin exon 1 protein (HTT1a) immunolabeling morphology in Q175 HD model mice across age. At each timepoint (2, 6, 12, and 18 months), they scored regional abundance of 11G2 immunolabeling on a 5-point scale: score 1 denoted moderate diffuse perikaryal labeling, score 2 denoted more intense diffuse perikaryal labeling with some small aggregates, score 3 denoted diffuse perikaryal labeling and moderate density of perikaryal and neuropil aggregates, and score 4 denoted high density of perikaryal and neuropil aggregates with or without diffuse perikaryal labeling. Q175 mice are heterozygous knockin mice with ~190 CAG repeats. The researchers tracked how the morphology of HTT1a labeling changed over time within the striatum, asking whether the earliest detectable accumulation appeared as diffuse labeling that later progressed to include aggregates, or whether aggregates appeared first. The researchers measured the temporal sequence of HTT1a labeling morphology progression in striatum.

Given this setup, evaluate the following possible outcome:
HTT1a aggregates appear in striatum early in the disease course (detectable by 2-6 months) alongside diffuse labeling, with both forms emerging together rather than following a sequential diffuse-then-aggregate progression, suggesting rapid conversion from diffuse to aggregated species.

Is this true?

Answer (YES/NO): NO